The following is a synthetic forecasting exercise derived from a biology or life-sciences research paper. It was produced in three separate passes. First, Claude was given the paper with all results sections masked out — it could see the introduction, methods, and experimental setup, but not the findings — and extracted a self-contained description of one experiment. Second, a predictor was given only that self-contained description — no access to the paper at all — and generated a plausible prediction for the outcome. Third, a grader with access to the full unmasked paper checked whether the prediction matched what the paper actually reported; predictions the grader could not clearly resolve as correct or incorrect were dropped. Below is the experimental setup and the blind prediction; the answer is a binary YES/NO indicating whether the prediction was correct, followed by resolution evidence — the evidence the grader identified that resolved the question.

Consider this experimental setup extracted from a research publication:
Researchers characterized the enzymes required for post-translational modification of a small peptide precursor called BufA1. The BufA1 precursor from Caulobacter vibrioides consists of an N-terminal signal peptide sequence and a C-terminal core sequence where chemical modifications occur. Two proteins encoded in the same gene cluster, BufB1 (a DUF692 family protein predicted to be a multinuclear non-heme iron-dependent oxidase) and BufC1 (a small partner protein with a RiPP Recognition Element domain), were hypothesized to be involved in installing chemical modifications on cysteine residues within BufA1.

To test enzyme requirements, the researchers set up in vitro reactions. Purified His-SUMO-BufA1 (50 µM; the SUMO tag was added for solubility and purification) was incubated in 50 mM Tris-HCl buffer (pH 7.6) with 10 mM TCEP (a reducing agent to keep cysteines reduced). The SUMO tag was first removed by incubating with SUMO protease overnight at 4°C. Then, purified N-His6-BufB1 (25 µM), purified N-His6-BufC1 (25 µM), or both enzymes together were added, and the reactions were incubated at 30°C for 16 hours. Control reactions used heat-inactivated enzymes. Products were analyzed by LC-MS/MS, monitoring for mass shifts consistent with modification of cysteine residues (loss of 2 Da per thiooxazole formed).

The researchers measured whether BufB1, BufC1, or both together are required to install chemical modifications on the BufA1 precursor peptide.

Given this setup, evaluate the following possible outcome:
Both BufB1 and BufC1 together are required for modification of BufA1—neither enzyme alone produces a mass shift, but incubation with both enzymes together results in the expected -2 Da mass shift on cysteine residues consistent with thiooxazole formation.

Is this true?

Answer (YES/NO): NO